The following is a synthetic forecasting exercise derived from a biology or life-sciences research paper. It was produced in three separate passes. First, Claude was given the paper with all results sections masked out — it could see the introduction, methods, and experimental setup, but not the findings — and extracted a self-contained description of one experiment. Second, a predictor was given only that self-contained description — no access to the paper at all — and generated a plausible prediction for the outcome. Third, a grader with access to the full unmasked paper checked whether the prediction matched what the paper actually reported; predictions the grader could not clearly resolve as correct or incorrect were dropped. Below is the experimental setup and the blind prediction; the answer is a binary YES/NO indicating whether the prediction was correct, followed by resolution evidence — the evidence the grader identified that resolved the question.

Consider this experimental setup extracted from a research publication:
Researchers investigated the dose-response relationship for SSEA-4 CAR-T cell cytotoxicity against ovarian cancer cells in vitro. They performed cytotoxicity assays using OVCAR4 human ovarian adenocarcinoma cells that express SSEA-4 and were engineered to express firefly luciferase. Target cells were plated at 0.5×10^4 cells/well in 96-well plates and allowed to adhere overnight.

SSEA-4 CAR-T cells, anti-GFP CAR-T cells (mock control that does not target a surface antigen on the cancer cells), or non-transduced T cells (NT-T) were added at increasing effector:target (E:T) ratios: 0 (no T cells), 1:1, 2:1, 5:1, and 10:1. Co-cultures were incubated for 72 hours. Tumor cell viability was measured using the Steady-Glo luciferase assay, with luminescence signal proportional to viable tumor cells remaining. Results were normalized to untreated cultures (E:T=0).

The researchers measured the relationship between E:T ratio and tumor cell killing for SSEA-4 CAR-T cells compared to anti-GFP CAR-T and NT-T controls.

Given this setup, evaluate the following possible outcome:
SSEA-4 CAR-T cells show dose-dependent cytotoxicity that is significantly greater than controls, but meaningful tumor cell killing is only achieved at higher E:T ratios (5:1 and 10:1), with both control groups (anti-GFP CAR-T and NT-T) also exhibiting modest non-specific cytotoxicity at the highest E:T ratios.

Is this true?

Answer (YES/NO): NO